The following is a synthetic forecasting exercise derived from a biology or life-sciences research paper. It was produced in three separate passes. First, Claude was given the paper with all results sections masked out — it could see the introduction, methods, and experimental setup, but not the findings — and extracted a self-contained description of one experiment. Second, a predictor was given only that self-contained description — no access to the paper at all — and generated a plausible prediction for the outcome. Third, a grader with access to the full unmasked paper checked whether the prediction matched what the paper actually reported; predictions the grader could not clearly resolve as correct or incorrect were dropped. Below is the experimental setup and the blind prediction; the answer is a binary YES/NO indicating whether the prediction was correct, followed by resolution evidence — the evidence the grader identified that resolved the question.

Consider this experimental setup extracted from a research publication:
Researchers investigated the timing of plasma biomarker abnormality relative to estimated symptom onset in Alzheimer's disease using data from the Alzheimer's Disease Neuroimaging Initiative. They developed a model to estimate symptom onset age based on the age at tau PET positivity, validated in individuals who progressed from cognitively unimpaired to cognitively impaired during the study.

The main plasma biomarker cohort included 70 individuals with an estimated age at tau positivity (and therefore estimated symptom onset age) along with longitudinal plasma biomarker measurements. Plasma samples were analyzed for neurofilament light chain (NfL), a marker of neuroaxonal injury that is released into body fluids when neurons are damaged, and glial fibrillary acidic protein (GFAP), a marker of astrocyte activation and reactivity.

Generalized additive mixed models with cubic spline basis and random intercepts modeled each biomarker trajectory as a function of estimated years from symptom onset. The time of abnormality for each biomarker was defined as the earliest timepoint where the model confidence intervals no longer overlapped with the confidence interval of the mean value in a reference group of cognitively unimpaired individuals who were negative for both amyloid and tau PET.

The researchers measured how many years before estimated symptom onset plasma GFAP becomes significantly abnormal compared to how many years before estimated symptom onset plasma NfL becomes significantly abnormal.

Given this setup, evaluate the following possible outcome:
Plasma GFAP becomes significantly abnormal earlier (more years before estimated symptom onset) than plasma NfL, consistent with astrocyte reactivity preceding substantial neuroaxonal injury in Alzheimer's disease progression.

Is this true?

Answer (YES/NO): YES